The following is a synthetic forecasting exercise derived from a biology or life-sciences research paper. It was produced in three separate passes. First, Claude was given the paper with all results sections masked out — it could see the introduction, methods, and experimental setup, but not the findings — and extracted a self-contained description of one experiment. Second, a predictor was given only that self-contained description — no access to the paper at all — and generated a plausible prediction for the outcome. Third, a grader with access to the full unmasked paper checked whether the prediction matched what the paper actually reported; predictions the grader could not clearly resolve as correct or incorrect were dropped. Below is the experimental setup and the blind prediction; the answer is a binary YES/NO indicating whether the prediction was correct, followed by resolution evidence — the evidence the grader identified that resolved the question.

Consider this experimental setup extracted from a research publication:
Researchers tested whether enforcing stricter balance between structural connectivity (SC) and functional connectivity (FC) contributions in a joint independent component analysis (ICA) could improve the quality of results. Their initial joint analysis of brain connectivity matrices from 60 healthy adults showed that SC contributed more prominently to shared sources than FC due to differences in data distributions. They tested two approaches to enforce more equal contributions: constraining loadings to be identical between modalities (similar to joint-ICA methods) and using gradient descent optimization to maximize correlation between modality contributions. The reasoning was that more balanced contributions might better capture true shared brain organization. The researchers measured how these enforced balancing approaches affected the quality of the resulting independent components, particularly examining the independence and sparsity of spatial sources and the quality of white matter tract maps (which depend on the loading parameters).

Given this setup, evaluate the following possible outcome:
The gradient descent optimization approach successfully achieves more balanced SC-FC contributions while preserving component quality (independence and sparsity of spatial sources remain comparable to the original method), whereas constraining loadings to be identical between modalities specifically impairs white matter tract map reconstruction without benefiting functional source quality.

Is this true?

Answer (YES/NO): NO